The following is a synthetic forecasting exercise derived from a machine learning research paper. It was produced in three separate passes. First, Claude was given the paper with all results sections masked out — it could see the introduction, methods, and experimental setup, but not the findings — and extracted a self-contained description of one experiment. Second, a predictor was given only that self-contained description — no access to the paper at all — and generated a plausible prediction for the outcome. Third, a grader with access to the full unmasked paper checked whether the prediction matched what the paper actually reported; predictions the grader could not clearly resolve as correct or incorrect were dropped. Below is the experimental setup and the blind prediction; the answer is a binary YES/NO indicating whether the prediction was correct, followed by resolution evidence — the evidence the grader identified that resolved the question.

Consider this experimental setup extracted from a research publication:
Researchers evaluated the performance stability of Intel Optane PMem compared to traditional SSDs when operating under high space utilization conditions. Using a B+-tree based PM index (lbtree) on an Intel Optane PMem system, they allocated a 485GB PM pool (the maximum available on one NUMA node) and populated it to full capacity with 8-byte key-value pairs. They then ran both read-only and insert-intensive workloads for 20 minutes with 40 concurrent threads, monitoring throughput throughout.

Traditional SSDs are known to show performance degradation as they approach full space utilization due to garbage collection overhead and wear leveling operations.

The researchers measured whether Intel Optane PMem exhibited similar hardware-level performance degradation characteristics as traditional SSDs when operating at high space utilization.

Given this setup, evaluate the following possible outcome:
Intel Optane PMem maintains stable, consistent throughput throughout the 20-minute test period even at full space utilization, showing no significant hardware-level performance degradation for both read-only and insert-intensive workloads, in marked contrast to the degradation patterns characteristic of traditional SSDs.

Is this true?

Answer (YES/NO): YES